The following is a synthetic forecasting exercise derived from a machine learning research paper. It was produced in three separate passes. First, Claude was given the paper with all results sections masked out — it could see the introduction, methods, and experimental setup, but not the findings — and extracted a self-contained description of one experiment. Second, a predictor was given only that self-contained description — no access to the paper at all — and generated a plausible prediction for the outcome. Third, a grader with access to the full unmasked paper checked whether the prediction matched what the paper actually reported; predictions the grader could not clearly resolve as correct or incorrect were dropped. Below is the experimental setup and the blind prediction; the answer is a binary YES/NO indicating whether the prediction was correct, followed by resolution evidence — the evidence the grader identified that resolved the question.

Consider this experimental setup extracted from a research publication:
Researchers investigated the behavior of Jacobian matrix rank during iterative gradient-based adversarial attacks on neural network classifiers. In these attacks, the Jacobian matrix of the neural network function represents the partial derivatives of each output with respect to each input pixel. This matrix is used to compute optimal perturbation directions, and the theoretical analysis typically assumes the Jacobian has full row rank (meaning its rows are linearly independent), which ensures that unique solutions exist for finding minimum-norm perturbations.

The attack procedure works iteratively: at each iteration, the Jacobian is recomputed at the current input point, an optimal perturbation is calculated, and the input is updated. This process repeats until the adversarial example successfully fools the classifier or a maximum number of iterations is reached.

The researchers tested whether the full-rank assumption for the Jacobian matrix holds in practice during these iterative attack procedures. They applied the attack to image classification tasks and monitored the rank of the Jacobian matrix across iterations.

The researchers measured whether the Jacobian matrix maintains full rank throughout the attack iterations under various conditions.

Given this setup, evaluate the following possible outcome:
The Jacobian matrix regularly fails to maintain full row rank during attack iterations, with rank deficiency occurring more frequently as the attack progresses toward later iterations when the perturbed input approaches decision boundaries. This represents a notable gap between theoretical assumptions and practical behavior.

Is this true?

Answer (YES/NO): NO